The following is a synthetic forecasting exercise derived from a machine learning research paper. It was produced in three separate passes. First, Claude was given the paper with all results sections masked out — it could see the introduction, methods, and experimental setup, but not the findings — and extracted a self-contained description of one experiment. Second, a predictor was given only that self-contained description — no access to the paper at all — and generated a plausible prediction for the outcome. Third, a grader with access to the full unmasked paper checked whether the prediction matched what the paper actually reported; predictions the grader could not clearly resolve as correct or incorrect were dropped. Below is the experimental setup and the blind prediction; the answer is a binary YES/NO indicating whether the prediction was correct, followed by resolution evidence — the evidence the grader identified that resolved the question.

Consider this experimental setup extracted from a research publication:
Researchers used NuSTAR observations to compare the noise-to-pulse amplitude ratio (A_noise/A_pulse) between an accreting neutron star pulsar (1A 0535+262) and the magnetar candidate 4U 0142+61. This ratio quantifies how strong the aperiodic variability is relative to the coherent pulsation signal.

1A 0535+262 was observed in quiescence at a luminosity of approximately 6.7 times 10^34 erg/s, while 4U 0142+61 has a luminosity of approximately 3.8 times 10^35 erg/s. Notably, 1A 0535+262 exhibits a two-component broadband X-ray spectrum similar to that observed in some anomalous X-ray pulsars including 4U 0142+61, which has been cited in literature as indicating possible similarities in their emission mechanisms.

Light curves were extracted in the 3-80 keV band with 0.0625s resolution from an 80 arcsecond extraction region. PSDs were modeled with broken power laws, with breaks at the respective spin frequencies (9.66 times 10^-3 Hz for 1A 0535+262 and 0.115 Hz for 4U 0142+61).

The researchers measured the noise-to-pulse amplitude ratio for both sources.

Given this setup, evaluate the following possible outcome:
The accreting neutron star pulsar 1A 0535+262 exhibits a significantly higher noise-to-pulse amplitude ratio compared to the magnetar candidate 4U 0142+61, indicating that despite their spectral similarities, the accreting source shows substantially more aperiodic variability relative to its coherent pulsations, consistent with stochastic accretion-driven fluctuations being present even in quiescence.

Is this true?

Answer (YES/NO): YES